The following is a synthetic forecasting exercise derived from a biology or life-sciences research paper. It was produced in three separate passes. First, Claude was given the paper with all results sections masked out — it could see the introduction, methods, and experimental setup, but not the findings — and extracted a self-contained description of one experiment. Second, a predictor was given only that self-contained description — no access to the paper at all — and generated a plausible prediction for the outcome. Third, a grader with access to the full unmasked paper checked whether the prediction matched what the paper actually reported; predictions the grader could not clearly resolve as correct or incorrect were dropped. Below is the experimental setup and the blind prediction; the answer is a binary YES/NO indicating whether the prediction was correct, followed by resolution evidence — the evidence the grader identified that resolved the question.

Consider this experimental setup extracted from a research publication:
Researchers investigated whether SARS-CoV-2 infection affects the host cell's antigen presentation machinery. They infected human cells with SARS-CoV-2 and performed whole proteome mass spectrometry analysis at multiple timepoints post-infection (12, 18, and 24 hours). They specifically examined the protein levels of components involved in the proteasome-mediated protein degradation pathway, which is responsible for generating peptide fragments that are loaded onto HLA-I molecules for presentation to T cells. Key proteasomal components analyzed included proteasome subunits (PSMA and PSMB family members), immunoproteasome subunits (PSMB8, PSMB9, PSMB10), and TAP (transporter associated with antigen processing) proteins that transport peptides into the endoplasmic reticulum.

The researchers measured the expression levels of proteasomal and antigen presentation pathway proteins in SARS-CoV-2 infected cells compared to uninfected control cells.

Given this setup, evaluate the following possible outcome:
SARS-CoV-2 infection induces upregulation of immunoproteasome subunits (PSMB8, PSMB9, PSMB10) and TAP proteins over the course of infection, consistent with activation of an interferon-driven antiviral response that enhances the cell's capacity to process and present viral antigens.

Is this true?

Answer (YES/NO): NO